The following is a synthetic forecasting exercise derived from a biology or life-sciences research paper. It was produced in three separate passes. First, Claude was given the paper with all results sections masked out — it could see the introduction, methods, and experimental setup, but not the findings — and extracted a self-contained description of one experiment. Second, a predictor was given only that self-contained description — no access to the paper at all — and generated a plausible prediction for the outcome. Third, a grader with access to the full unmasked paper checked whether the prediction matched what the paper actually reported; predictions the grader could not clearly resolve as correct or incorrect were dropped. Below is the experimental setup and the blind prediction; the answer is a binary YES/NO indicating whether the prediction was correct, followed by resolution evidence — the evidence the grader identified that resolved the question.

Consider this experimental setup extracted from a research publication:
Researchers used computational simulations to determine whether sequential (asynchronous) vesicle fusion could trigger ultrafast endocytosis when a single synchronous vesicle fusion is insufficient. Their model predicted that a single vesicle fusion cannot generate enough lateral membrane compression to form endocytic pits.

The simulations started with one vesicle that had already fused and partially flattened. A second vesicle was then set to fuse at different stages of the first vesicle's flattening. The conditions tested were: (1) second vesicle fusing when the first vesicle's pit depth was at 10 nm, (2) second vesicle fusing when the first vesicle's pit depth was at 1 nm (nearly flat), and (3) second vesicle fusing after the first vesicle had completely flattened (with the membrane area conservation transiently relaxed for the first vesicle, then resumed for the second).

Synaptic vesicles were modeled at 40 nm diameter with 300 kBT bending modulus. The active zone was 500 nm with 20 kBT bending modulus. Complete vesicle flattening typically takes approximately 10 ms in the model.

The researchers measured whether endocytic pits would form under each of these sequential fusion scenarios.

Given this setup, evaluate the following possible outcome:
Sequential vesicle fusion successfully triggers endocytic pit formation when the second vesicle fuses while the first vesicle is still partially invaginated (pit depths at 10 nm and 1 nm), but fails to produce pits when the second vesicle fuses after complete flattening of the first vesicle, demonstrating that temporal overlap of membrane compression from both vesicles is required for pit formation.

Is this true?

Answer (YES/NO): YES